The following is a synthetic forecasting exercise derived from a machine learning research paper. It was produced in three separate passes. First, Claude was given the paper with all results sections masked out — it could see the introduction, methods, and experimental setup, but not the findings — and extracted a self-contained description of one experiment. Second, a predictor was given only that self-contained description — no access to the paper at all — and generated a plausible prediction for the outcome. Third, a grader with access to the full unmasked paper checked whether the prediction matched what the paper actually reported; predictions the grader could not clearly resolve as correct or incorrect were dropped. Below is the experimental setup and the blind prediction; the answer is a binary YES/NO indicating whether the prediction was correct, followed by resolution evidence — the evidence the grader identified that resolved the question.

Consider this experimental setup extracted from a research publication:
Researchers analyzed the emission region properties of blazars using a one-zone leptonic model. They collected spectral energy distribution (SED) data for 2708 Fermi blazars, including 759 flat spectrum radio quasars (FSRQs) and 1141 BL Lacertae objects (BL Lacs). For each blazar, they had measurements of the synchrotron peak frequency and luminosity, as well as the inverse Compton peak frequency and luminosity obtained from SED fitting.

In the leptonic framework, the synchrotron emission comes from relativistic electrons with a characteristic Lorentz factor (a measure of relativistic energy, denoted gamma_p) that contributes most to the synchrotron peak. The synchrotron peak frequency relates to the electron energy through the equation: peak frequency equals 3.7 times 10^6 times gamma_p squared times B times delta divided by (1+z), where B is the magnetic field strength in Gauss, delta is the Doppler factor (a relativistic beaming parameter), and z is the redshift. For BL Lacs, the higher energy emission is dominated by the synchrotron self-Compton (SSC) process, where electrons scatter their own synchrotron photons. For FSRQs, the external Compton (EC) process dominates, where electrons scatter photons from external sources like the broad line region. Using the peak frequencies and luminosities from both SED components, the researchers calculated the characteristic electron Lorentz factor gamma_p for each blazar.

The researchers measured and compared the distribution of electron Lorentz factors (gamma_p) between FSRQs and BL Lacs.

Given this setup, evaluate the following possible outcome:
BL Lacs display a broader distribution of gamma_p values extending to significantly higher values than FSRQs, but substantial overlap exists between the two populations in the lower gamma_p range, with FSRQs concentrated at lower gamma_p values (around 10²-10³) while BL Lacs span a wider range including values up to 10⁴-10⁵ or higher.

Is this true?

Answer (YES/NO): NO